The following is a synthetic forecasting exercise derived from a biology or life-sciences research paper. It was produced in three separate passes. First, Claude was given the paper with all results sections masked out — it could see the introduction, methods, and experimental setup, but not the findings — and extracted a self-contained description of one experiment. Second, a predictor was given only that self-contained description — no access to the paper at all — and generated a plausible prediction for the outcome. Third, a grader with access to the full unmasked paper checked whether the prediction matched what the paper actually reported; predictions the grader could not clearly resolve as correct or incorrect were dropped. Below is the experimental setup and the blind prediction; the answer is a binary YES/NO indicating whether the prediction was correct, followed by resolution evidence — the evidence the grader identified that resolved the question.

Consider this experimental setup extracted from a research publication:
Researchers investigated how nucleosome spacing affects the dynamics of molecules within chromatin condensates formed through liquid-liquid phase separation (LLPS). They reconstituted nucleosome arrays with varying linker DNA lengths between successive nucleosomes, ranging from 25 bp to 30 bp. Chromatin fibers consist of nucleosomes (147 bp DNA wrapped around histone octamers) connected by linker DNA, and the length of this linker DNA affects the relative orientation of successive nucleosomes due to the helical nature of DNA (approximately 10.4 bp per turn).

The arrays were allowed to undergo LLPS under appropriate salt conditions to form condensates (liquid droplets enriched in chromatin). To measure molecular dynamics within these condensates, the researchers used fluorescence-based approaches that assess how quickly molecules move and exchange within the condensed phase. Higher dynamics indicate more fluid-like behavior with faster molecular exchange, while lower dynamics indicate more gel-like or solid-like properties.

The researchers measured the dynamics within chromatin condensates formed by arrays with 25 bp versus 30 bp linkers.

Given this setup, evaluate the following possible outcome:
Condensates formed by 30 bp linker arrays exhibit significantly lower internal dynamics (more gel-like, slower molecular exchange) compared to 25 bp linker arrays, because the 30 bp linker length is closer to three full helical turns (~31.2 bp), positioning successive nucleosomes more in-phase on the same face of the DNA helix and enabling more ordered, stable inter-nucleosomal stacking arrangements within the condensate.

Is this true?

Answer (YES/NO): NO